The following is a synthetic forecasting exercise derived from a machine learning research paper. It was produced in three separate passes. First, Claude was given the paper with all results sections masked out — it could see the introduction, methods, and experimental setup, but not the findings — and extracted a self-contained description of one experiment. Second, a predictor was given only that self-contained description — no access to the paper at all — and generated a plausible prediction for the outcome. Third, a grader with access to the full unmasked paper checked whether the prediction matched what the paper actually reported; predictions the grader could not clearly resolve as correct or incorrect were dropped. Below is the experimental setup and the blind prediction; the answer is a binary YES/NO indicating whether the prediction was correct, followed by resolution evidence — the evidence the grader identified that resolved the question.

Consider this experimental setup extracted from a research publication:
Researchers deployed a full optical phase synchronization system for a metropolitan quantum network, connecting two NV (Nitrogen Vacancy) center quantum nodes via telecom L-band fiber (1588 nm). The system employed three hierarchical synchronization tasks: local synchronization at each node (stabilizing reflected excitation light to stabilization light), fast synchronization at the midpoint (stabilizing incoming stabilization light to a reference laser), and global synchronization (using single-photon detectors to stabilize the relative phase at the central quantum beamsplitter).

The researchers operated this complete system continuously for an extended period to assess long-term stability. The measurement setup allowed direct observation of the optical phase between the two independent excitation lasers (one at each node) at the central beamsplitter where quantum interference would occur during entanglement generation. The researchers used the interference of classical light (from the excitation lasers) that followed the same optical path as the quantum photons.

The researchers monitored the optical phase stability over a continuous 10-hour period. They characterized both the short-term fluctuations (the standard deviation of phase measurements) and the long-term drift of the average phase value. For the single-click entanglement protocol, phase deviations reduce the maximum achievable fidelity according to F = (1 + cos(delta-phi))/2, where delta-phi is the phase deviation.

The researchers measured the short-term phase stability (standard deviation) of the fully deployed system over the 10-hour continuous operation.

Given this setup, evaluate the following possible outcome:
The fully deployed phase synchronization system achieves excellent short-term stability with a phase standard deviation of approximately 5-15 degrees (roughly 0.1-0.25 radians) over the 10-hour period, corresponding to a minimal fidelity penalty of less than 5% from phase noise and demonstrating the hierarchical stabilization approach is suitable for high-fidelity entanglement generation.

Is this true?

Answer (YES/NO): NO